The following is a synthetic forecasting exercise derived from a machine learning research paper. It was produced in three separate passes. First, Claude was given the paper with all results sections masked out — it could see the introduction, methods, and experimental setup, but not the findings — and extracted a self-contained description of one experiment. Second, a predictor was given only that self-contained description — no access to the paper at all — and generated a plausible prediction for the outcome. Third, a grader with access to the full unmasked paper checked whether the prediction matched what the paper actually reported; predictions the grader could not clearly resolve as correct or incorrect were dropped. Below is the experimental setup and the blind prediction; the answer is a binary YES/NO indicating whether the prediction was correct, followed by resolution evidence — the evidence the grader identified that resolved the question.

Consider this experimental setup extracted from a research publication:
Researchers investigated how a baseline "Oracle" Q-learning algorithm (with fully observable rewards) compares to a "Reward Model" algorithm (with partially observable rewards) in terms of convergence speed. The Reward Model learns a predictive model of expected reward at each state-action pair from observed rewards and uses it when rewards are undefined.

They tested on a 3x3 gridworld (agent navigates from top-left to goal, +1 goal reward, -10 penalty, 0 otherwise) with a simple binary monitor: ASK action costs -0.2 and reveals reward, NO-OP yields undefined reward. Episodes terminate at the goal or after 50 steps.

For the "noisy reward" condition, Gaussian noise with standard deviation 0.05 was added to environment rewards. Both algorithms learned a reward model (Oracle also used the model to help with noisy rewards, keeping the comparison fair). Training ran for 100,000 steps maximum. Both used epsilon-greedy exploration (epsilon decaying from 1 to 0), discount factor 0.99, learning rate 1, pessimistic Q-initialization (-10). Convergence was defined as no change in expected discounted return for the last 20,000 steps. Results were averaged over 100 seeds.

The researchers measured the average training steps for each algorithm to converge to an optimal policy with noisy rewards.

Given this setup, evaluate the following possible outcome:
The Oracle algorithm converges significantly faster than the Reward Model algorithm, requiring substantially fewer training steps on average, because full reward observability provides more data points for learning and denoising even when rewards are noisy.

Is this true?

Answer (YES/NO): YES